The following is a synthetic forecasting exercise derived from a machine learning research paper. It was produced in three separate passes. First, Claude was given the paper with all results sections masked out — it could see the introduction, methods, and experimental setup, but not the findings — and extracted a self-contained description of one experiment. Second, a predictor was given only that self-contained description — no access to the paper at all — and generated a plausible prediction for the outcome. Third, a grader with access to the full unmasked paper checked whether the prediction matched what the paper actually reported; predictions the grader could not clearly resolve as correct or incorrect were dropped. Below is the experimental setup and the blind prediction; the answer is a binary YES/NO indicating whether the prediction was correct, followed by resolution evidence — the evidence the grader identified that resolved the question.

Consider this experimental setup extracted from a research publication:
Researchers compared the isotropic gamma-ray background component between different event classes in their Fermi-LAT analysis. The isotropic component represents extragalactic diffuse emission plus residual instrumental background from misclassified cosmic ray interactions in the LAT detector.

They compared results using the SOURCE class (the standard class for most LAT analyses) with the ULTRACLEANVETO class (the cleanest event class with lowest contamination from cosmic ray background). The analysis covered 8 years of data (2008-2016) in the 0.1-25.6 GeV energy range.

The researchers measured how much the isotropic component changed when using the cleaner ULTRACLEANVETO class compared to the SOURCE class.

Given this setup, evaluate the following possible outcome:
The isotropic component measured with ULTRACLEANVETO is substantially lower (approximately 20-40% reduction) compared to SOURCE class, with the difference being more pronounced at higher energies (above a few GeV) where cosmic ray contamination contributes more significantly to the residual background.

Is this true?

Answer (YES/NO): NO